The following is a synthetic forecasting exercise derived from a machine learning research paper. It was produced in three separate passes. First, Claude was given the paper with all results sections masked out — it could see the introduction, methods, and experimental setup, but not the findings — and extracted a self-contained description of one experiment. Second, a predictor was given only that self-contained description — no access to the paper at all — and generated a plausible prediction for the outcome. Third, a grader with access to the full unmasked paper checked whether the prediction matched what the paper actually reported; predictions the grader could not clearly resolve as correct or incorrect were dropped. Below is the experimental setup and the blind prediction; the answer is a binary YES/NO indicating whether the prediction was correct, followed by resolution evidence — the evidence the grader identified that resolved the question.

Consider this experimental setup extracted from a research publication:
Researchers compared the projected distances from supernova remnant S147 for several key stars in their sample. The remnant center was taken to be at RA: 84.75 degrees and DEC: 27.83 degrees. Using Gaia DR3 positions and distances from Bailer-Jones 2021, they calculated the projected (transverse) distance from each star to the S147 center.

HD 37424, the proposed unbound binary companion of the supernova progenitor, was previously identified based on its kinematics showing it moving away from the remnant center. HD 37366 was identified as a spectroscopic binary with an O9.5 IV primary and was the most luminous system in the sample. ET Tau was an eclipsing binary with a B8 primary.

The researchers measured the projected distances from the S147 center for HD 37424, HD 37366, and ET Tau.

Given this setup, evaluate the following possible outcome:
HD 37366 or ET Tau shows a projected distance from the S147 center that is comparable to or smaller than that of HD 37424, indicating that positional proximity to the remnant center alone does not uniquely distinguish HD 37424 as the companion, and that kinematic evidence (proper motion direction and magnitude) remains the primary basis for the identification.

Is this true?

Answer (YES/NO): NO